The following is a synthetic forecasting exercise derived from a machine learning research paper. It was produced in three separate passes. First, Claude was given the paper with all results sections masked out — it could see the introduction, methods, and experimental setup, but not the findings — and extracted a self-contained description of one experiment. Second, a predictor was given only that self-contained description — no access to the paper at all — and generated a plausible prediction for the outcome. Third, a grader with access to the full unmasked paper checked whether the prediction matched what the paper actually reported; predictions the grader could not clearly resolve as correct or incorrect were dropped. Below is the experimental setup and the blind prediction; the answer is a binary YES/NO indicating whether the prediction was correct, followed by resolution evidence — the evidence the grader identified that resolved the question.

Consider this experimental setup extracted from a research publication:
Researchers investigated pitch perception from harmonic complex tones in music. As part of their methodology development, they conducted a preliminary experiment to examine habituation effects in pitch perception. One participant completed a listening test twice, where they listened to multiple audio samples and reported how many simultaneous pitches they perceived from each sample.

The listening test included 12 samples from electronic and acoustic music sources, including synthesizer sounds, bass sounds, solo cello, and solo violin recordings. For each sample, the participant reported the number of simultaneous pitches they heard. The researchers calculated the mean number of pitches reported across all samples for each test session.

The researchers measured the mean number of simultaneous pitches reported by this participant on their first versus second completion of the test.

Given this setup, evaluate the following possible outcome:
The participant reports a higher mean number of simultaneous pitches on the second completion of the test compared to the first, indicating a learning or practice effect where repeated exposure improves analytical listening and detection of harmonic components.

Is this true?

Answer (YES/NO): YES